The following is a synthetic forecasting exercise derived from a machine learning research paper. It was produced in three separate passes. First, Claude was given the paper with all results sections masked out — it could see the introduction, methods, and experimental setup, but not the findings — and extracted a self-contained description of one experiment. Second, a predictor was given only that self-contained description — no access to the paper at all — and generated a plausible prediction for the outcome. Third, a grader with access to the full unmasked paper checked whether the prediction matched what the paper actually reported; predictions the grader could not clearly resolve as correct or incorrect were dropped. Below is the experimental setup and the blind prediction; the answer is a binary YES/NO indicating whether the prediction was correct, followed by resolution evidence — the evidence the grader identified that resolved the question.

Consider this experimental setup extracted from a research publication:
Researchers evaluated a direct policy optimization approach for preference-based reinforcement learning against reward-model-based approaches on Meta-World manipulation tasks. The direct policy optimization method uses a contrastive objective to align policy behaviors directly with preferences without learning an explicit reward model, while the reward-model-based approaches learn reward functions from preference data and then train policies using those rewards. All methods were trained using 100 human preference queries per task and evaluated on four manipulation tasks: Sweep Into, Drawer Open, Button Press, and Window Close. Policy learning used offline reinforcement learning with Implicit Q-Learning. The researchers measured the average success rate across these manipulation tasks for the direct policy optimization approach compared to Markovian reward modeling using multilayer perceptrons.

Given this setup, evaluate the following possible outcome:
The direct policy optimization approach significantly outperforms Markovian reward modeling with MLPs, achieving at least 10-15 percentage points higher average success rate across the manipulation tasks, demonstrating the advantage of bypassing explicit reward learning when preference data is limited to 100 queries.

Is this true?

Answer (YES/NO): NO